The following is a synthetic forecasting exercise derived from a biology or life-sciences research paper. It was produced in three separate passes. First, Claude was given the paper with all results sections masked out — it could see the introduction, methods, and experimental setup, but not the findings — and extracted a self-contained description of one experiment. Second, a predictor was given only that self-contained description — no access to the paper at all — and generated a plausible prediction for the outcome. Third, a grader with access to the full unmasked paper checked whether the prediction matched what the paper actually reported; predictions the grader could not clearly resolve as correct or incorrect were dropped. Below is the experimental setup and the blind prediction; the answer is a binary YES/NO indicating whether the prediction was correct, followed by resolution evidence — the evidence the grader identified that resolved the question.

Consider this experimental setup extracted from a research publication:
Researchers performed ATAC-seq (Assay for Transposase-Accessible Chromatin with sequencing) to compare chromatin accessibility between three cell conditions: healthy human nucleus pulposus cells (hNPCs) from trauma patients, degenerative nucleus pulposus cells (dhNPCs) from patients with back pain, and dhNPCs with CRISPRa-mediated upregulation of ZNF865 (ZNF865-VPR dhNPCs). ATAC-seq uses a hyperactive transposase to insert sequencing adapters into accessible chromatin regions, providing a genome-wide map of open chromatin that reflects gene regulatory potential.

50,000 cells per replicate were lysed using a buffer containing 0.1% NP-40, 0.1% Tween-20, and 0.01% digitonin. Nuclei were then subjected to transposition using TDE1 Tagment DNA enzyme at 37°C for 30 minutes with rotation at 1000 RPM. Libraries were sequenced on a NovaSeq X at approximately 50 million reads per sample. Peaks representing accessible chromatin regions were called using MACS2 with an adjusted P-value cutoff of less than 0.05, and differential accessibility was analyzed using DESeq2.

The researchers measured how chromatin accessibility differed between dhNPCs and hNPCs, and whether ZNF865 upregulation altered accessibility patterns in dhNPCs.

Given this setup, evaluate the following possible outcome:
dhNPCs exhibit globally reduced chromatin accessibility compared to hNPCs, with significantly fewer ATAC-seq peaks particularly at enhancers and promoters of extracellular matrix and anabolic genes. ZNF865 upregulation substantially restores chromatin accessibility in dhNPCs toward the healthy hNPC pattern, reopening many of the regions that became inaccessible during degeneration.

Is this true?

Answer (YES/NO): NO